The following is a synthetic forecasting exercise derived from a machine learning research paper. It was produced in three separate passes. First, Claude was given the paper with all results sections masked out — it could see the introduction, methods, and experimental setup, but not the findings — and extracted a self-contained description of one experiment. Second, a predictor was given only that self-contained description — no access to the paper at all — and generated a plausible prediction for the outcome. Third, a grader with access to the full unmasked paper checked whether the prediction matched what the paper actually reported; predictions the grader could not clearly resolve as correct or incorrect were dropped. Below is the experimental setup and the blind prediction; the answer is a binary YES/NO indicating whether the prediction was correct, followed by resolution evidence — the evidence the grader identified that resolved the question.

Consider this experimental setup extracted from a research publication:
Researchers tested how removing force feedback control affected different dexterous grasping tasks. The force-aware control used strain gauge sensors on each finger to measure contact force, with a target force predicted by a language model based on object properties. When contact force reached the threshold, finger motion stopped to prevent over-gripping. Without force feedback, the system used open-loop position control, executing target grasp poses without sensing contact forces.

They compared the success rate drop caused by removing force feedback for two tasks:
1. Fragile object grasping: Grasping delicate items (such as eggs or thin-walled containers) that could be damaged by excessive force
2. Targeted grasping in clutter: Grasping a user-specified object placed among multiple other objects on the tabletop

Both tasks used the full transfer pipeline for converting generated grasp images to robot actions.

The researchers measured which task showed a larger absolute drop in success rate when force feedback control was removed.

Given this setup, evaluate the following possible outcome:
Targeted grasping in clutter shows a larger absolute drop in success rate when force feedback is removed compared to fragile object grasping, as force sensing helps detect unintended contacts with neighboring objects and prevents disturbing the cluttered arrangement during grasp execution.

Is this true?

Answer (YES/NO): NO